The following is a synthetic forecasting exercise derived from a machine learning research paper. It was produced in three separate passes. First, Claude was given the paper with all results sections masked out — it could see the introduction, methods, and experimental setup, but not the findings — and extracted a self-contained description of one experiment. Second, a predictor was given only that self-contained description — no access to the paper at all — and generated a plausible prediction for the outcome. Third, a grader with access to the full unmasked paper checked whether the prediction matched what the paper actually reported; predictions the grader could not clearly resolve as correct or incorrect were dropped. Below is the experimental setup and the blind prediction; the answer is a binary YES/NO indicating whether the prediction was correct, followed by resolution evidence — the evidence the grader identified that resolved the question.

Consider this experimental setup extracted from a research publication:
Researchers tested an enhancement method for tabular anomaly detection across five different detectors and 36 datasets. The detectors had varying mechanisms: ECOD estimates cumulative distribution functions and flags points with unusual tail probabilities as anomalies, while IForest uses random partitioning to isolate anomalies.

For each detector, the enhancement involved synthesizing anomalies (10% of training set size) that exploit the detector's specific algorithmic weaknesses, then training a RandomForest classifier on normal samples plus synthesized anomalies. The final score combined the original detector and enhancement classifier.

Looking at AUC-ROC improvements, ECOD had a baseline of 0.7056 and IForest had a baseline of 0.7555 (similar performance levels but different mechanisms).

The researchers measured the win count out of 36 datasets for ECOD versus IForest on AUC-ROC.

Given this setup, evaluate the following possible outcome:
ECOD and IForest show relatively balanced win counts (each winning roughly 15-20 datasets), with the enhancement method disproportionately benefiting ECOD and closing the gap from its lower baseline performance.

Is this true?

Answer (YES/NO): NO